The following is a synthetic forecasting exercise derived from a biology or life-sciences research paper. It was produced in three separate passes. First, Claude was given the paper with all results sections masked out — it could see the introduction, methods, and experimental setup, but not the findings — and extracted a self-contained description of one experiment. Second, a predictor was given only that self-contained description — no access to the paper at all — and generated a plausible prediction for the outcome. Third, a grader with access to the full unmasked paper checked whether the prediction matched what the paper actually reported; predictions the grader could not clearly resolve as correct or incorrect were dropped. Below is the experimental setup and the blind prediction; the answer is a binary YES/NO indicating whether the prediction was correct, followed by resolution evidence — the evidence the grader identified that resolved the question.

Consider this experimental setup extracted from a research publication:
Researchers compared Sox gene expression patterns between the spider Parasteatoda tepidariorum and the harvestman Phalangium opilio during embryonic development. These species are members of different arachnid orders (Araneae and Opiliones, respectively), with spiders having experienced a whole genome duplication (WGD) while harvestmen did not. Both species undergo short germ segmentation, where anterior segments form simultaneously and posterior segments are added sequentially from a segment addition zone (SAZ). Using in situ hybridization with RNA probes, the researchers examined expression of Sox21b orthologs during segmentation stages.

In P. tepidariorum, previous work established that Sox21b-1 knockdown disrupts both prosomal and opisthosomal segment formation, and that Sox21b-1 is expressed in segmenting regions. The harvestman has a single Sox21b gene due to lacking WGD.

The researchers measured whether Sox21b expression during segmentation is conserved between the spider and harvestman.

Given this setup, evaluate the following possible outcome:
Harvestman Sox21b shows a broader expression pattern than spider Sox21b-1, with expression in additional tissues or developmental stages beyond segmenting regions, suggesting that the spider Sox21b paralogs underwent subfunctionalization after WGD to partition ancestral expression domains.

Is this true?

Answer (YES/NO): NO